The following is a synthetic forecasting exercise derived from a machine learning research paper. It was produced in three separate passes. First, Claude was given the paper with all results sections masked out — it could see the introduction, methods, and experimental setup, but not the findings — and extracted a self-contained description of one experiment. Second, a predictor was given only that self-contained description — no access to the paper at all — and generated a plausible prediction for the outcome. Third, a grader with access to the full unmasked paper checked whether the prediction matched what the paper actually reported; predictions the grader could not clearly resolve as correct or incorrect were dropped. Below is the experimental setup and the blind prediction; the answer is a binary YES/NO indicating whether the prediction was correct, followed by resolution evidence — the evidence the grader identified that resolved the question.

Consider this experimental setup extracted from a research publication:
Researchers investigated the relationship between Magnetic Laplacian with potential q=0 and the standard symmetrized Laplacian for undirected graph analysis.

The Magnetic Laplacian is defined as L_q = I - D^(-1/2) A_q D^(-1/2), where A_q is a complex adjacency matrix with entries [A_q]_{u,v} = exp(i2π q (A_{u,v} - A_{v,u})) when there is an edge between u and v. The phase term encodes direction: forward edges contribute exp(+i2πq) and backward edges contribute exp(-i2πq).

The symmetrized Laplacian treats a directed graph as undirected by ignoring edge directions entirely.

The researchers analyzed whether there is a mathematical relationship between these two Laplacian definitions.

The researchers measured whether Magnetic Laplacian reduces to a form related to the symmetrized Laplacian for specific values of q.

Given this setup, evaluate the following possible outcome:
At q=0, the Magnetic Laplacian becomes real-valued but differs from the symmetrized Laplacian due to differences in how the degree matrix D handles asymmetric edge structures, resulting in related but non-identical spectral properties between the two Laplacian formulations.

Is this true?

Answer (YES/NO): NO